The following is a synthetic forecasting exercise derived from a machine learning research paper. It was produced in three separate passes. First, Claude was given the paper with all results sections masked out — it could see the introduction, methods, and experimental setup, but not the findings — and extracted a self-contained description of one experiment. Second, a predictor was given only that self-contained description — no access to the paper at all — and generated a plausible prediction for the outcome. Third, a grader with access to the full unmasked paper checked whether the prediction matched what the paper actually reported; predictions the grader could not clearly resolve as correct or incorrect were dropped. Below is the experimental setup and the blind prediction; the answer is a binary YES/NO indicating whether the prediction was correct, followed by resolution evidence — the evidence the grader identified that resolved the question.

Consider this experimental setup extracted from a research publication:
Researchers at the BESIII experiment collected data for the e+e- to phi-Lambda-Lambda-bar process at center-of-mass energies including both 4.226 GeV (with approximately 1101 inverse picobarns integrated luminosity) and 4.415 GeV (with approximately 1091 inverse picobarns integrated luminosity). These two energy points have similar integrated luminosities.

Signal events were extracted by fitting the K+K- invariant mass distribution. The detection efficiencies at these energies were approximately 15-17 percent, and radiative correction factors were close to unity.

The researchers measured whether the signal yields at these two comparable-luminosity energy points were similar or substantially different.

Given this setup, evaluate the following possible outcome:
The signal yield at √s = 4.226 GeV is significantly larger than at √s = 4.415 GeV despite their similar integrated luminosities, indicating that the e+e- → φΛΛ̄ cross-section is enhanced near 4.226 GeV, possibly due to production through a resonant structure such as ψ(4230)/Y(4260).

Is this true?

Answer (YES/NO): NO